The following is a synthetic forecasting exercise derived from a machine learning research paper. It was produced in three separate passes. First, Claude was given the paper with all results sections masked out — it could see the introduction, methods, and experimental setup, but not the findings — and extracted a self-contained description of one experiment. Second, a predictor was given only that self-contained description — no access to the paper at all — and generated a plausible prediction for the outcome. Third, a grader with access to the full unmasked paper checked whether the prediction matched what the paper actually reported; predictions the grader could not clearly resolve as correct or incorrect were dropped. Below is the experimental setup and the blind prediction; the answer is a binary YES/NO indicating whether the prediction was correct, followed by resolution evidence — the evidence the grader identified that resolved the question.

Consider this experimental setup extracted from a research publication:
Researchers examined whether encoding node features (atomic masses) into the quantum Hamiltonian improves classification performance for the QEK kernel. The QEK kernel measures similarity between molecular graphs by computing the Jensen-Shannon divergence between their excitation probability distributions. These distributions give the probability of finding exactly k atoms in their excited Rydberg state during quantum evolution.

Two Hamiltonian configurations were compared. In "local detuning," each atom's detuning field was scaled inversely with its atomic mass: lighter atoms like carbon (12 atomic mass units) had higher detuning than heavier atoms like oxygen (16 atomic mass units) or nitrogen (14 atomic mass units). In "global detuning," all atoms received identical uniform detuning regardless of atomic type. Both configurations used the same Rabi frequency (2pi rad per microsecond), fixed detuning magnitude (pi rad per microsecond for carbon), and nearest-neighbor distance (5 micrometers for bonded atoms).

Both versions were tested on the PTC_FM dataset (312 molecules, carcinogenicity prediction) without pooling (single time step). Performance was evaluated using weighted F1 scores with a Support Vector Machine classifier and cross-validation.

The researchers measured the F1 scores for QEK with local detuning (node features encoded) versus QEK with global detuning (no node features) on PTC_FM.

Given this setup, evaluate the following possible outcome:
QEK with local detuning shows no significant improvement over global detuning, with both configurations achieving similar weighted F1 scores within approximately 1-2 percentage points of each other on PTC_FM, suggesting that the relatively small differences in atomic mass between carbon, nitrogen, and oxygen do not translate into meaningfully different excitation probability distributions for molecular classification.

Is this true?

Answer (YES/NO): YES